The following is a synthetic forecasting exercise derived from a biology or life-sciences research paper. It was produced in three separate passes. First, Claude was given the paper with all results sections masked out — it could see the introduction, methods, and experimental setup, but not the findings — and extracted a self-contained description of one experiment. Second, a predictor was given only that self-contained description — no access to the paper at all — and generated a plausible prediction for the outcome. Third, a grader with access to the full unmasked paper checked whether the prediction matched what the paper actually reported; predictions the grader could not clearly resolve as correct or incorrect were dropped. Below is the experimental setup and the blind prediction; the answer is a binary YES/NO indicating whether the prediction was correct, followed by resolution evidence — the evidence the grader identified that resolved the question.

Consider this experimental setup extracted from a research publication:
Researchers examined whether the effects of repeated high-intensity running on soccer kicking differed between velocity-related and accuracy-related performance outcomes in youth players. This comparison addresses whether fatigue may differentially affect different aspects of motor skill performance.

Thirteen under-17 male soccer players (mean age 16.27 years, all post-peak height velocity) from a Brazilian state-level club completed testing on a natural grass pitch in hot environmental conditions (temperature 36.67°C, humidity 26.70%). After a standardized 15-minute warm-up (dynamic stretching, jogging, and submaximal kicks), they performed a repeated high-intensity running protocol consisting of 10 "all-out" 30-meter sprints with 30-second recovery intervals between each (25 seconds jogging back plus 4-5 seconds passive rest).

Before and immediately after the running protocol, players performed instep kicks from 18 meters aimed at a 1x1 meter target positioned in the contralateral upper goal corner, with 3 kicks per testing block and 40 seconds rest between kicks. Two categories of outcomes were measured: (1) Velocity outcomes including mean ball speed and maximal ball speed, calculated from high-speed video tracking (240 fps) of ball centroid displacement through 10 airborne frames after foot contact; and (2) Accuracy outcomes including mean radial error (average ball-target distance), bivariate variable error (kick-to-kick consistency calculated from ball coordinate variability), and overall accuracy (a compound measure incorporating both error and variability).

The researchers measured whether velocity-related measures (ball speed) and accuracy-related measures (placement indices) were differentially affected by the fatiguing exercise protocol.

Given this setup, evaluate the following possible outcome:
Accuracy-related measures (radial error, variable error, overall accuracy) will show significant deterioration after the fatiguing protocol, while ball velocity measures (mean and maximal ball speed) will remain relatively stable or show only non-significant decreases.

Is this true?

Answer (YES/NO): NO